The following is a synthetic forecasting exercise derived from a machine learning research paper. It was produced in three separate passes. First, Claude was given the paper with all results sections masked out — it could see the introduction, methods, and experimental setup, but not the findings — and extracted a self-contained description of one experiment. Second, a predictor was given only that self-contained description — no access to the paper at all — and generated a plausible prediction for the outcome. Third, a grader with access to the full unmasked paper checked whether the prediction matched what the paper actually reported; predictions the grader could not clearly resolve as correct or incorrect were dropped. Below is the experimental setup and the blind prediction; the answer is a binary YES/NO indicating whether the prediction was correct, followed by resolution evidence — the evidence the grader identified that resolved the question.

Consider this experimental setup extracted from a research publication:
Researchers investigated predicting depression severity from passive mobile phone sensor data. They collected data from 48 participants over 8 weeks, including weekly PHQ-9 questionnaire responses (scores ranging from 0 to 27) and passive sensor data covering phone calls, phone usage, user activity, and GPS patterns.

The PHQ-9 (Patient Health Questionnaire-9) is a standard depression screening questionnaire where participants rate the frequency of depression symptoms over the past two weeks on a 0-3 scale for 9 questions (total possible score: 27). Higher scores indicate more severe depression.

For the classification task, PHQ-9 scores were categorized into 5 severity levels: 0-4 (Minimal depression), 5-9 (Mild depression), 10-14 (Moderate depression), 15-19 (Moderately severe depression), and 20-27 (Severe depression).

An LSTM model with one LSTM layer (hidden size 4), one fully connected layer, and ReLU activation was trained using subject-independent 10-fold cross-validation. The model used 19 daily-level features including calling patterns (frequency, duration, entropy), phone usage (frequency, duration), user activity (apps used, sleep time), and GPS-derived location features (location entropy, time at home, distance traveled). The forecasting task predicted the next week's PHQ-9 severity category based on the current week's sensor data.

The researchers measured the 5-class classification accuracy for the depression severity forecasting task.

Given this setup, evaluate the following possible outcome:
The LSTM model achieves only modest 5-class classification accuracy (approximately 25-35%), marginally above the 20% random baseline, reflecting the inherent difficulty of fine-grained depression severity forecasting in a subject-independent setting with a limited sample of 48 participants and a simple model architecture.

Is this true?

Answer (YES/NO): NO